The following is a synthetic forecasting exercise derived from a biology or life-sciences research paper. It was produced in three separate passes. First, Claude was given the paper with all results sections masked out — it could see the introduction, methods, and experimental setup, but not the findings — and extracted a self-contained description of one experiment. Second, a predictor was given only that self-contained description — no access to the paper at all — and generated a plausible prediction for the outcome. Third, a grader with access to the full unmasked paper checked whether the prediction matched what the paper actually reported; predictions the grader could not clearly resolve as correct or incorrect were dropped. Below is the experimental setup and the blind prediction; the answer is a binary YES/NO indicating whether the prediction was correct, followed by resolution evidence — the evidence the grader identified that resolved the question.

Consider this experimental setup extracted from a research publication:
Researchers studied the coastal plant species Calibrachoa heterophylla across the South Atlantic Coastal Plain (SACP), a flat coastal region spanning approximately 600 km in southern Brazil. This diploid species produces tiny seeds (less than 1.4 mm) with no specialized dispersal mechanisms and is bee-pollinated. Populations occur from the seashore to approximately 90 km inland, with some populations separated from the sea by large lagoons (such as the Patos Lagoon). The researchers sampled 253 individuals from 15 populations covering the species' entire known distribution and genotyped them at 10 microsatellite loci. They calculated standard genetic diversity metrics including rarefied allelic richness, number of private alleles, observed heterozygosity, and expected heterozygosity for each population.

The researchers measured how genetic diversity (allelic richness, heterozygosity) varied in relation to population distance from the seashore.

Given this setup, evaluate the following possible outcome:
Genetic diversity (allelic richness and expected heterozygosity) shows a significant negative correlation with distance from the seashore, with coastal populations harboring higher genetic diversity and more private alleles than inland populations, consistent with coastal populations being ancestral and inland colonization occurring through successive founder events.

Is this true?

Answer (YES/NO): NO